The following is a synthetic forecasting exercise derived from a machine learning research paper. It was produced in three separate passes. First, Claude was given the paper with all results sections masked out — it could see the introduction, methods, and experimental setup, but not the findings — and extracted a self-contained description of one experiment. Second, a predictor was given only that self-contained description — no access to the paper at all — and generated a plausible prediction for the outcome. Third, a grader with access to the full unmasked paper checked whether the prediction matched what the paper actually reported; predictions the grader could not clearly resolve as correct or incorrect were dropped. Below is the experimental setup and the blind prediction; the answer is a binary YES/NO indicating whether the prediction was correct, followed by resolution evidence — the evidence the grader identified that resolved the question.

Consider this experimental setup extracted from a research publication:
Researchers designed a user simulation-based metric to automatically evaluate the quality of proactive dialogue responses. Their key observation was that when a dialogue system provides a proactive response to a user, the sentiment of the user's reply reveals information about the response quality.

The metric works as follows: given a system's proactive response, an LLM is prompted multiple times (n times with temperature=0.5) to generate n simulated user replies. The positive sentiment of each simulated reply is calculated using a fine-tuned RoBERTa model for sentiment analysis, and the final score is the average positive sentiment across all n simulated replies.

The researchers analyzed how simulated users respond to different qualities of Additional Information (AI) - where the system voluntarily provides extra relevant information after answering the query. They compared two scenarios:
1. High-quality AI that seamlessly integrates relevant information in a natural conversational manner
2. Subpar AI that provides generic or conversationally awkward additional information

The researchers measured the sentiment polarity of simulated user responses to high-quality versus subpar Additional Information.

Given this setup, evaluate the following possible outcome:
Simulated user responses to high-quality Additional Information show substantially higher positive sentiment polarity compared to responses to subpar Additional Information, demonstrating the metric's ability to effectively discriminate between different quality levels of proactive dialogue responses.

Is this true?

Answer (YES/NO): YES